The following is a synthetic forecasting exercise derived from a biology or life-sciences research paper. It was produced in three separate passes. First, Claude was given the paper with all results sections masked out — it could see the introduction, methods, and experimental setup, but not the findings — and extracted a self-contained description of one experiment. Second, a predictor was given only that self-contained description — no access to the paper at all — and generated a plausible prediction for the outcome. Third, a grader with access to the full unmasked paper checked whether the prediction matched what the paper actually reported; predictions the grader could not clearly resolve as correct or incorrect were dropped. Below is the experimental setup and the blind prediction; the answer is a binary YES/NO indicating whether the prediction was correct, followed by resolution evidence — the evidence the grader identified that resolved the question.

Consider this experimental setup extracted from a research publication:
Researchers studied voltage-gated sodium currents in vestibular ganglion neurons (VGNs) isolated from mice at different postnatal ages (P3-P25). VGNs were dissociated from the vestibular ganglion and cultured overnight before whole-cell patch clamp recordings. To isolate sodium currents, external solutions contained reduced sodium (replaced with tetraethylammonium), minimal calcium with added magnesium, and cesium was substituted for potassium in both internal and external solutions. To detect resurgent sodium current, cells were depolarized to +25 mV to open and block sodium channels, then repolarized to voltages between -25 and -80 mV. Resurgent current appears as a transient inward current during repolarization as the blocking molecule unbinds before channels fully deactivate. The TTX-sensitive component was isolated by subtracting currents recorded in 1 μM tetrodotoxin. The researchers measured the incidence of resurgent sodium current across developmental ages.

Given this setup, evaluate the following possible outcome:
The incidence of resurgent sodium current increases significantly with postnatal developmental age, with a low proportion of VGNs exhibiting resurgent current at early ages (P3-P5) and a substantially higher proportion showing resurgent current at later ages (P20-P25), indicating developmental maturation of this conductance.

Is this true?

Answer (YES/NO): NO